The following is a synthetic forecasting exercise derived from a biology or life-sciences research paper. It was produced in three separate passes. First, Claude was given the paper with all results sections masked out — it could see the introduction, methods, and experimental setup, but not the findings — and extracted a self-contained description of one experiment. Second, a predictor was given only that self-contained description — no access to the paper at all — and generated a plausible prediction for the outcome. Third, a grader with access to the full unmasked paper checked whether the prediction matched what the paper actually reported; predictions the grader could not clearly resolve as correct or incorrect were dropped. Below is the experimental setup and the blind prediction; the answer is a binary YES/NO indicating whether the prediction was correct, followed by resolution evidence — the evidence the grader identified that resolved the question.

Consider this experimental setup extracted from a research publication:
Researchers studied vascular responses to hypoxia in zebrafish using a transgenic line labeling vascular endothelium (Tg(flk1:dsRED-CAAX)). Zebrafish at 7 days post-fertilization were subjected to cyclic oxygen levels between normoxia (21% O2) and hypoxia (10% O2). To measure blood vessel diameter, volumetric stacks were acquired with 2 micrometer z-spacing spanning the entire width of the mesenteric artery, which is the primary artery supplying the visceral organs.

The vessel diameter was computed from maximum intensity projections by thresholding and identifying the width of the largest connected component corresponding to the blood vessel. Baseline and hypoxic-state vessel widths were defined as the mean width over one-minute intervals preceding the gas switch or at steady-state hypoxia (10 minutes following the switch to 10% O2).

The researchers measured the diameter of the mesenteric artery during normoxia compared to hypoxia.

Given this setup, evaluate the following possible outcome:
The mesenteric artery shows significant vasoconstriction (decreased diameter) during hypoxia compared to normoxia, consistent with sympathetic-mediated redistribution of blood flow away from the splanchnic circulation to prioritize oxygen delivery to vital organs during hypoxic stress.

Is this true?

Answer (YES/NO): YES